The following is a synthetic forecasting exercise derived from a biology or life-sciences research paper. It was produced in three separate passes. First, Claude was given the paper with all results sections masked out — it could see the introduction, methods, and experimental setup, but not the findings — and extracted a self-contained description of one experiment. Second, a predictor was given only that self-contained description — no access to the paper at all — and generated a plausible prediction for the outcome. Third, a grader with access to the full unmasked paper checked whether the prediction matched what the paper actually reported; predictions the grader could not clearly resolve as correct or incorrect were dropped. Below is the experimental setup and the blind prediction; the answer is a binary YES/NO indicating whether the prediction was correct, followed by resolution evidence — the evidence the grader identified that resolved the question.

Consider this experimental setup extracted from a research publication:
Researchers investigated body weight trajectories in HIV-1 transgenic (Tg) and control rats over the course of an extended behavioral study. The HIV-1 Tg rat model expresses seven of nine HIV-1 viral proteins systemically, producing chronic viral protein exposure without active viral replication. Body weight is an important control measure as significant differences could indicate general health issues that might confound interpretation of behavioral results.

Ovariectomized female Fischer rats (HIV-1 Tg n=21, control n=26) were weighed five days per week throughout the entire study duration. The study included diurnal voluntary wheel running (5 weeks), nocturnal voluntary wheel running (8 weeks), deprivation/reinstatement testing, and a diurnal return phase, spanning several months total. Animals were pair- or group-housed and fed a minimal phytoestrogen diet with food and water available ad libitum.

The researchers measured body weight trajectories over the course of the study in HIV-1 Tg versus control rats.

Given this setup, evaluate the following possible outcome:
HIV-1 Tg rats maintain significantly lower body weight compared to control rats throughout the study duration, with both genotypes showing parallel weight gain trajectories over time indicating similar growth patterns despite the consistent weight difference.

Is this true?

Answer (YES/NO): YES